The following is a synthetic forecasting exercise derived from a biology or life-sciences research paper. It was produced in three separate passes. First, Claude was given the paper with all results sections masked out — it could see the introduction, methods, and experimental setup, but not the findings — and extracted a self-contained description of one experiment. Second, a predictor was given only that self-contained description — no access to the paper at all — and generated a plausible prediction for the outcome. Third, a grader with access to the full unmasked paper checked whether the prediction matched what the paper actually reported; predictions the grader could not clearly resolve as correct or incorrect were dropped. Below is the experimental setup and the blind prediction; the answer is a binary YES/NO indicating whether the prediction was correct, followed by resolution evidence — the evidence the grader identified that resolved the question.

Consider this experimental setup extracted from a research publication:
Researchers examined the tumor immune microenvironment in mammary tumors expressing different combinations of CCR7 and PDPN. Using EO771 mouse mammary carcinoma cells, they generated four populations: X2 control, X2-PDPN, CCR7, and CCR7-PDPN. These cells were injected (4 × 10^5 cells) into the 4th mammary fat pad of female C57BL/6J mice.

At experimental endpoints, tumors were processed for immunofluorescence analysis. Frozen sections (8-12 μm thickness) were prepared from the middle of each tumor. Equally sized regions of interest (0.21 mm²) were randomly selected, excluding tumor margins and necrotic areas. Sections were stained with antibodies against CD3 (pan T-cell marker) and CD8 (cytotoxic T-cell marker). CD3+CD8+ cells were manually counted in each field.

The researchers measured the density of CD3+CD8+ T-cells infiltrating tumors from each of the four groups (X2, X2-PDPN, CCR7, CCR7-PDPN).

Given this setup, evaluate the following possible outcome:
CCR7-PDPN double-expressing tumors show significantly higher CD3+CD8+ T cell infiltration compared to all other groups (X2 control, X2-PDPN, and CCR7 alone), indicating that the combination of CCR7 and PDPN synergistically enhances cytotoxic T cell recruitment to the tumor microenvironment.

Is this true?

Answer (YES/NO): NO